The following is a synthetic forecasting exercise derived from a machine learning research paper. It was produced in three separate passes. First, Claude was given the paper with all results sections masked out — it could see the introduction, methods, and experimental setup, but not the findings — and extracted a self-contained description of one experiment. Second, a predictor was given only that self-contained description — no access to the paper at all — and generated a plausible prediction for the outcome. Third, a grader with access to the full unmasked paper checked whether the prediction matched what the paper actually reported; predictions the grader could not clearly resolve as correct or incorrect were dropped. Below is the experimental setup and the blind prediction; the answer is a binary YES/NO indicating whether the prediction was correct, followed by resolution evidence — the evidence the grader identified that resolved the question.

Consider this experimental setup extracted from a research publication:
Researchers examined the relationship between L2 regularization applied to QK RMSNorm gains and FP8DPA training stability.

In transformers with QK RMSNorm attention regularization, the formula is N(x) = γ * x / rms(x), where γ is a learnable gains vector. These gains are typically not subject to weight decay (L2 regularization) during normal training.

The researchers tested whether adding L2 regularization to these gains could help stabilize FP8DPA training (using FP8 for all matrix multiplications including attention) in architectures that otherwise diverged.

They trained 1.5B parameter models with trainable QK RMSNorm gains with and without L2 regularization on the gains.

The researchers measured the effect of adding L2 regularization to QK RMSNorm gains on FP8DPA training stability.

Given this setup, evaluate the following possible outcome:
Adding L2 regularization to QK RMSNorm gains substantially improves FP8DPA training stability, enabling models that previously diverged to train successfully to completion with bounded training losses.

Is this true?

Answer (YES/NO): NO